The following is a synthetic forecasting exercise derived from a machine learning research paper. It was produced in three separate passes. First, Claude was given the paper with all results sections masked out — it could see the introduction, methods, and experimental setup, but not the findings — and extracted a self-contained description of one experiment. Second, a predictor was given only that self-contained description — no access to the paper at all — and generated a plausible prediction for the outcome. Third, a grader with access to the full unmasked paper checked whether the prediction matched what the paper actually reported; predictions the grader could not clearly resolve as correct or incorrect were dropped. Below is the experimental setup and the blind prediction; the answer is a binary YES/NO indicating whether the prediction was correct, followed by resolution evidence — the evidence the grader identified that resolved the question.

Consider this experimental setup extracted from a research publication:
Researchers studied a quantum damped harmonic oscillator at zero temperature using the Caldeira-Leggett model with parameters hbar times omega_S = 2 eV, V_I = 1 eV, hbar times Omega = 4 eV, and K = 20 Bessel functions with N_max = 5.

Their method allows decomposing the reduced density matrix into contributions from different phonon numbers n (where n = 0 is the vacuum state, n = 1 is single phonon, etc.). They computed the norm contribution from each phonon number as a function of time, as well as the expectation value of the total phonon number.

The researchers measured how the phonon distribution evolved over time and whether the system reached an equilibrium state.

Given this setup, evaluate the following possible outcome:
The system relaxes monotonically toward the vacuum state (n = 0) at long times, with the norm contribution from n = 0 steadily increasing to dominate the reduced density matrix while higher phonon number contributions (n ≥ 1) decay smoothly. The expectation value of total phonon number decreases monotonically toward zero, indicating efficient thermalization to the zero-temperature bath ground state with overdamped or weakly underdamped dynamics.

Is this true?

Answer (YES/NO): NO